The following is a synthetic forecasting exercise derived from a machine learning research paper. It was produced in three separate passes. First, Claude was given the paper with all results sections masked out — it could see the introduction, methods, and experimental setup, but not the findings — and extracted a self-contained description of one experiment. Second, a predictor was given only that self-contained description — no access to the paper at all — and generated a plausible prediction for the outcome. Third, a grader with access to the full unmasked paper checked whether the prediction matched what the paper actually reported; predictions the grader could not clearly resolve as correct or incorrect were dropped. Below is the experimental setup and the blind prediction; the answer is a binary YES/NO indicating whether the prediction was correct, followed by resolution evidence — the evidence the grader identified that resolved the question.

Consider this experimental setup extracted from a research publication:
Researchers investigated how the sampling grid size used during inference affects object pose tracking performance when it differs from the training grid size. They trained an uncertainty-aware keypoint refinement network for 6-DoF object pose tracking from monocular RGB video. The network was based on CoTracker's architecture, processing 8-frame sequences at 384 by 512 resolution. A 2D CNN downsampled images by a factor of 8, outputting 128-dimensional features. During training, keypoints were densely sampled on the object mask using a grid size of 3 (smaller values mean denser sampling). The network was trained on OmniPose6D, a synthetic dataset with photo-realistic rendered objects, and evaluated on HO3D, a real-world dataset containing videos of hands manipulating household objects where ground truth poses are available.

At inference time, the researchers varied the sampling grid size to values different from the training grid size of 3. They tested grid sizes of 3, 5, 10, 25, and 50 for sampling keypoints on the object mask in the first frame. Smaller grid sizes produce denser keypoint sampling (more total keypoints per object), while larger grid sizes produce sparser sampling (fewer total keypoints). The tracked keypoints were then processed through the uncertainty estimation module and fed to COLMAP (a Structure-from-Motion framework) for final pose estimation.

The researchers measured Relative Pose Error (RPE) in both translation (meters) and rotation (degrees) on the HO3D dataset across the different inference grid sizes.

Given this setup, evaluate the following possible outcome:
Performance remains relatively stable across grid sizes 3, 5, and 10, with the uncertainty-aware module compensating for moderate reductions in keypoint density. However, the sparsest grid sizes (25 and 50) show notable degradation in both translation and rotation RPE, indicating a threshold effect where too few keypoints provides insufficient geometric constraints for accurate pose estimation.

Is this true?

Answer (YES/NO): NO